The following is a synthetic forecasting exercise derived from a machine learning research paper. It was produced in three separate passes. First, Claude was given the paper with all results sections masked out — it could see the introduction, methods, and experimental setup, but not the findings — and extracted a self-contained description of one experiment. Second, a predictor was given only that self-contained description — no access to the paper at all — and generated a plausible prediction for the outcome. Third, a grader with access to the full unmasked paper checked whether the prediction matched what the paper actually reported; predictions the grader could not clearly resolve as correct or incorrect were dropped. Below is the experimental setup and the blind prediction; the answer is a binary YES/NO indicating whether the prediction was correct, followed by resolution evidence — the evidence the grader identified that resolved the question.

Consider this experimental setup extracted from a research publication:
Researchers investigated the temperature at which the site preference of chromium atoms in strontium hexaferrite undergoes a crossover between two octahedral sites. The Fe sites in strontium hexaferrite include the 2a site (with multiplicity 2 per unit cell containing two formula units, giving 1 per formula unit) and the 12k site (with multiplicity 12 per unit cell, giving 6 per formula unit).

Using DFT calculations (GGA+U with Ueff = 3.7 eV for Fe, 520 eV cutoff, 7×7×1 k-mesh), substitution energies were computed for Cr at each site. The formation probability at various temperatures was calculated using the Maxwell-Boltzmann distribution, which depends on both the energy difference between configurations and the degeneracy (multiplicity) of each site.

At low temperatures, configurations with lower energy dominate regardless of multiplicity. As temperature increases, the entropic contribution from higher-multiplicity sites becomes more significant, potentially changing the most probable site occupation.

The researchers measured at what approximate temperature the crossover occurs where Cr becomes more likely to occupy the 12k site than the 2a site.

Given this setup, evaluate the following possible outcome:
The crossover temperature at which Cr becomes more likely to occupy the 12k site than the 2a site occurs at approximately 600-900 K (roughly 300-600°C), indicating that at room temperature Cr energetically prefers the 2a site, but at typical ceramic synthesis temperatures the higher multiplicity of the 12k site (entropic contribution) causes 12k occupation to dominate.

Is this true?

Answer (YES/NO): NO